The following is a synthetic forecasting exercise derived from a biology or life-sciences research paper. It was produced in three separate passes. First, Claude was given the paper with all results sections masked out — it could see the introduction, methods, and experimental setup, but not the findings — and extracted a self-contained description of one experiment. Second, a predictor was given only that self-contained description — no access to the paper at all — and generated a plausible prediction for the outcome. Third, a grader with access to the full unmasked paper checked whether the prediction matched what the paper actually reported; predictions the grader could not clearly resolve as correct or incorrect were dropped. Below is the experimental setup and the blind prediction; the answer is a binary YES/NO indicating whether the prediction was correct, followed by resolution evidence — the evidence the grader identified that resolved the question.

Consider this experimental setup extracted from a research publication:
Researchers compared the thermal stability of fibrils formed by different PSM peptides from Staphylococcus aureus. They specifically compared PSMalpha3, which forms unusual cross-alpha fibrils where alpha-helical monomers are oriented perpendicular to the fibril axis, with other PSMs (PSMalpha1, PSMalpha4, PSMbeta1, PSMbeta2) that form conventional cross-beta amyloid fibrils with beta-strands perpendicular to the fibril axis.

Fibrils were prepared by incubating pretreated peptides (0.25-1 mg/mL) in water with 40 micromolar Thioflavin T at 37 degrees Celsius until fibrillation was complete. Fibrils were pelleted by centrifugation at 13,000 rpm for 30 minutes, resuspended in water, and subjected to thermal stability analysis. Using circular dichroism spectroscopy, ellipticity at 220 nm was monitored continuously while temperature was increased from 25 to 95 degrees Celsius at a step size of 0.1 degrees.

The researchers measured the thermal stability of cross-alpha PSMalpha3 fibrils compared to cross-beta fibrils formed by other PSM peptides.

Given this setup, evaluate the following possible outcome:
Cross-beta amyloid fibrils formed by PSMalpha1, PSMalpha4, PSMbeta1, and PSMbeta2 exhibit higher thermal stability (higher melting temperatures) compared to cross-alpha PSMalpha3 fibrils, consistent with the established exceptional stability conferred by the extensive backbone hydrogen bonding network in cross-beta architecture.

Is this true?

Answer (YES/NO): YES